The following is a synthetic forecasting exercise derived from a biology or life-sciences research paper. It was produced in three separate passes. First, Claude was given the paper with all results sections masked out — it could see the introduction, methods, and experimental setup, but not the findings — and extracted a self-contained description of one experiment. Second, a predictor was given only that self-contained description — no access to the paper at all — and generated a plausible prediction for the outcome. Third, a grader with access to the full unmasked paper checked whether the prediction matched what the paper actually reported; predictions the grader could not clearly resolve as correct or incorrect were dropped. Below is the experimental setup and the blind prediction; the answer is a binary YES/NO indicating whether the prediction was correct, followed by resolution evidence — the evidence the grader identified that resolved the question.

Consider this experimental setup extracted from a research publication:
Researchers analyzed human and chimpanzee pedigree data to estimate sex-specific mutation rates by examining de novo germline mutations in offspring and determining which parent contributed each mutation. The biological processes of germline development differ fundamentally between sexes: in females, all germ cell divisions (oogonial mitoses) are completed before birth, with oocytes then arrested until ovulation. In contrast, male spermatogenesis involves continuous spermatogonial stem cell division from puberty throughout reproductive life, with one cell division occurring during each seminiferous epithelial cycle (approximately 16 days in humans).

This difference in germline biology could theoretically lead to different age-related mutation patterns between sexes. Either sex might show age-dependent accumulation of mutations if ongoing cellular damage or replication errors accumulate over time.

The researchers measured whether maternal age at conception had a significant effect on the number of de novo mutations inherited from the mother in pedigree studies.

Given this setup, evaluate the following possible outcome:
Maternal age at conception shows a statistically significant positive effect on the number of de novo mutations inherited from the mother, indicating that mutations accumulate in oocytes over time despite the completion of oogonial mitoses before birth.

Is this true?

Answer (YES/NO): NO